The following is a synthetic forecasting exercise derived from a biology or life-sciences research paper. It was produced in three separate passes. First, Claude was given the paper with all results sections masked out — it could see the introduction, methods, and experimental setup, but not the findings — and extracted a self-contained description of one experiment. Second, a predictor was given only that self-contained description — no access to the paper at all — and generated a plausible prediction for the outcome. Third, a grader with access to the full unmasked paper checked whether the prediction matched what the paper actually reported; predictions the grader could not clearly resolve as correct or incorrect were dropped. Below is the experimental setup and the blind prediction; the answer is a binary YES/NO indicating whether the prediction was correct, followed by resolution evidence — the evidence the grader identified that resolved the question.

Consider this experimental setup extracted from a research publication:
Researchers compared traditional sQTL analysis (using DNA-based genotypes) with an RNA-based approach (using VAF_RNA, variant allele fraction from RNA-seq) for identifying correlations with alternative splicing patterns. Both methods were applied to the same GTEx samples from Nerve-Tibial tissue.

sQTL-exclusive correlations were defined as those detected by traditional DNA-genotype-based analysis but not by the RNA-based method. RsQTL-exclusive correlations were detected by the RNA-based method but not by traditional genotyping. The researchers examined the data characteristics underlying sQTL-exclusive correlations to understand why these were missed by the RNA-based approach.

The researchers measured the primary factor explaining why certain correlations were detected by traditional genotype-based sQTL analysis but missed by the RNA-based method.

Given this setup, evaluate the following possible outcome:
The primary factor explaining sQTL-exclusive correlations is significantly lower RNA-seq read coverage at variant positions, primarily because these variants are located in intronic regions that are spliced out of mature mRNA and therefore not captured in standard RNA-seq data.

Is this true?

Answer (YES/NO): NO